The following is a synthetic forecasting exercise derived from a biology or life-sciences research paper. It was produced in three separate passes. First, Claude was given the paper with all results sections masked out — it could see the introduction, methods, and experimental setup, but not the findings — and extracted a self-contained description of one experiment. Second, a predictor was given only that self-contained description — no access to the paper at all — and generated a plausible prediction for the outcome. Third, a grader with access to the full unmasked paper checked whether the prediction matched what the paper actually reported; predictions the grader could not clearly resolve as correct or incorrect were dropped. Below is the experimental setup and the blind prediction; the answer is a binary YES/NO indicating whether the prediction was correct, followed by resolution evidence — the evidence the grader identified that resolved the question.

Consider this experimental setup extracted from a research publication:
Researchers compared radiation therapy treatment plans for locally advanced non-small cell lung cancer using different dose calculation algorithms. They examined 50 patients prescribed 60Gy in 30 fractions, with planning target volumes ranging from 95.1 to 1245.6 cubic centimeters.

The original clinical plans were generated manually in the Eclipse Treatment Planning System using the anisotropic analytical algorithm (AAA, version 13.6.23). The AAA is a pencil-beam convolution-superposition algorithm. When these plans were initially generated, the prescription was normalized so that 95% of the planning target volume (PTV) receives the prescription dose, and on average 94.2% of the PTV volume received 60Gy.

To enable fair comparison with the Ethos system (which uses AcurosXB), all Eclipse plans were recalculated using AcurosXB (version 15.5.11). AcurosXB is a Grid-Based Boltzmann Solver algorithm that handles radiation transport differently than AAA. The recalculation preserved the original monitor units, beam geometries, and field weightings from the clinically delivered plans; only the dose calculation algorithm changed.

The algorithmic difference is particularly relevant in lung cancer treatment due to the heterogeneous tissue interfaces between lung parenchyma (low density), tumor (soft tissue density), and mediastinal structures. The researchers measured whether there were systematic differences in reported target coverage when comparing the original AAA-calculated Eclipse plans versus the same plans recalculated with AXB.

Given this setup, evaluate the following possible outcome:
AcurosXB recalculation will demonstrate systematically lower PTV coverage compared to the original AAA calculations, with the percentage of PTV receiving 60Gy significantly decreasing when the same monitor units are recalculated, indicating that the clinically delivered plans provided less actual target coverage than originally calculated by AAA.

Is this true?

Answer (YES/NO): YES